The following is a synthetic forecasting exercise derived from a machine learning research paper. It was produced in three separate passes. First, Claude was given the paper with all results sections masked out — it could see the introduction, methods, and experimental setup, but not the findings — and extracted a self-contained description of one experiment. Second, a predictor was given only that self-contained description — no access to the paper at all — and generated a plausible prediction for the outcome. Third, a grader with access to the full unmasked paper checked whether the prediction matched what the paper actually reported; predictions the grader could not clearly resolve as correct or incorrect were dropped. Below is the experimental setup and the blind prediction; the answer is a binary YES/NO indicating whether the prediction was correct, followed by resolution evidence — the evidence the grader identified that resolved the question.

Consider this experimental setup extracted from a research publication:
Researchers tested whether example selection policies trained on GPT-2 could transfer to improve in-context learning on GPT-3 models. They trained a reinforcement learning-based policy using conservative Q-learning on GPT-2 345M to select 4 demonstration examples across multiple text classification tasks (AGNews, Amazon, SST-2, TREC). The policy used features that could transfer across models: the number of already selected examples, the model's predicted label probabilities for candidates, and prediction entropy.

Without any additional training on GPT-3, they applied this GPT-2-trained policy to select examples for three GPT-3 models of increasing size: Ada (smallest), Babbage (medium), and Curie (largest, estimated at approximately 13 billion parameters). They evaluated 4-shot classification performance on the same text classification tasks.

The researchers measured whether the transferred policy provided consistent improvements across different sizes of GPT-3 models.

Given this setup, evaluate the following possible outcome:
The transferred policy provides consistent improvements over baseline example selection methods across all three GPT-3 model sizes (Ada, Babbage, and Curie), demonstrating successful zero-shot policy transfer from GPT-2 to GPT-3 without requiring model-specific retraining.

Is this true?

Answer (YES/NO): NO